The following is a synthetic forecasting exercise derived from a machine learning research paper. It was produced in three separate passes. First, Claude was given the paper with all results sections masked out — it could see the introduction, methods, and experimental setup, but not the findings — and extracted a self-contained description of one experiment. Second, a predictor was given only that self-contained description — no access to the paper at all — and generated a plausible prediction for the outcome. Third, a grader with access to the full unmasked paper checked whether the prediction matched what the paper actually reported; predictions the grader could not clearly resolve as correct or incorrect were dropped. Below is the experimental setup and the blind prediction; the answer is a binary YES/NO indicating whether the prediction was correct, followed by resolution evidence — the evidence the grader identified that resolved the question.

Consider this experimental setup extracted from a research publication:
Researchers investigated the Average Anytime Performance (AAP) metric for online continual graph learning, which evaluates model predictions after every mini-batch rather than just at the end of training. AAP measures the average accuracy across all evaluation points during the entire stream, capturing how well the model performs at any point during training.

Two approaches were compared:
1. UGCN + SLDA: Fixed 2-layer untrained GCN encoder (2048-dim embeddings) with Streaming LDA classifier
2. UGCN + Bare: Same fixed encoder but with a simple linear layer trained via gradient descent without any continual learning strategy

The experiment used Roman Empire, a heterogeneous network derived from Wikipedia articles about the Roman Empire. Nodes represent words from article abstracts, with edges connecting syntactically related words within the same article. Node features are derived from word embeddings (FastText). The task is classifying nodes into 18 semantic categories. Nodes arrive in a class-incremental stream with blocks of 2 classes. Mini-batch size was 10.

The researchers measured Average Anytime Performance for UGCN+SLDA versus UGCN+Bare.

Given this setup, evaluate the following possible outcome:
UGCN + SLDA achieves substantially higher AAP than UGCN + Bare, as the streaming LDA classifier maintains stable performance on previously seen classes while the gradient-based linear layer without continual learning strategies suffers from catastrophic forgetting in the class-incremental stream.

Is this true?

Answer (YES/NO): YES